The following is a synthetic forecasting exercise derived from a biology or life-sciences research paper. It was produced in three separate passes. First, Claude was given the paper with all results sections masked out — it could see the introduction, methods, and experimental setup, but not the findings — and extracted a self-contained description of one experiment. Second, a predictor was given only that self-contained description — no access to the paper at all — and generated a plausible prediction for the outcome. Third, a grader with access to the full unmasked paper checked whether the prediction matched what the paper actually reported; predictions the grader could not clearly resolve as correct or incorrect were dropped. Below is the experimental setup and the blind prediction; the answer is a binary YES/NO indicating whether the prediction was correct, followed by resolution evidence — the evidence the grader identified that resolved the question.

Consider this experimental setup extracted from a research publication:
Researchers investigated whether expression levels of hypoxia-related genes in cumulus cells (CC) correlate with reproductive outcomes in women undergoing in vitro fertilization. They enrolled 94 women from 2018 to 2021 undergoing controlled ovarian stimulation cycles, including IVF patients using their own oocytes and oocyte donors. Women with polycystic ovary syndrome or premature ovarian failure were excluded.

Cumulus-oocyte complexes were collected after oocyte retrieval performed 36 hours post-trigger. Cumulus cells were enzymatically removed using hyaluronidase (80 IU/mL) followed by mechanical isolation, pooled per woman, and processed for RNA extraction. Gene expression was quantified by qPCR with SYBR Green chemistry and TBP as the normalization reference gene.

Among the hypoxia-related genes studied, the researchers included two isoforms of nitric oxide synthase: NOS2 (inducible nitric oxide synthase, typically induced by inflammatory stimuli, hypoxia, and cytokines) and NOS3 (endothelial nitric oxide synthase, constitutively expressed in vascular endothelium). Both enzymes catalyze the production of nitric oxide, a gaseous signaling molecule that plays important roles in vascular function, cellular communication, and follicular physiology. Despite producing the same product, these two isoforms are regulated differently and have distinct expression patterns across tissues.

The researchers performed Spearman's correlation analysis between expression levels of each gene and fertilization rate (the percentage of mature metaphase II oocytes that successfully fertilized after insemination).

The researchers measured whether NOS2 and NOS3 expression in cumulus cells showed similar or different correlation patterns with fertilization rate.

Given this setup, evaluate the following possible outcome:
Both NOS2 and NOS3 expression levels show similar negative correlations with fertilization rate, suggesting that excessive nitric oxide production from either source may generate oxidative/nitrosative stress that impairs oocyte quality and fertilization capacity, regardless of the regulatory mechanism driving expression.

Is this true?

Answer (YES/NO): NO